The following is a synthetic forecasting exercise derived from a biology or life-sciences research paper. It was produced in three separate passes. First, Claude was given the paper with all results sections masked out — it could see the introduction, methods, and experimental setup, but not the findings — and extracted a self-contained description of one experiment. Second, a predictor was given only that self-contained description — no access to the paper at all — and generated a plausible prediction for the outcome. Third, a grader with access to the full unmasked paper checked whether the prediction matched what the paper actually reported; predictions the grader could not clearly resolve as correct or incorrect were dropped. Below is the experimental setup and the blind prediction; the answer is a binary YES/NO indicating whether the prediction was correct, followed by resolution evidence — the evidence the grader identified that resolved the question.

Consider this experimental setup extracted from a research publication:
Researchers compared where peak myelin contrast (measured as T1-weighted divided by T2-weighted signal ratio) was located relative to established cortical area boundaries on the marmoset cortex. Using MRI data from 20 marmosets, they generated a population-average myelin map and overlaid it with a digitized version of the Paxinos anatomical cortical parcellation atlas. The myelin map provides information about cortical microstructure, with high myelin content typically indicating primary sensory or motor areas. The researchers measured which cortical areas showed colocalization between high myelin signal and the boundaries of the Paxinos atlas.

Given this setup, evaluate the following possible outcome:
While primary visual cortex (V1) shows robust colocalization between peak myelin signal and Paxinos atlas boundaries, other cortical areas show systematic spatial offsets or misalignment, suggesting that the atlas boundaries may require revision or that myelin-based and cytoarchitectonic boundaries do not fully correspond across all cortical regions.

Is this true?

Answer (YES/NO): NO